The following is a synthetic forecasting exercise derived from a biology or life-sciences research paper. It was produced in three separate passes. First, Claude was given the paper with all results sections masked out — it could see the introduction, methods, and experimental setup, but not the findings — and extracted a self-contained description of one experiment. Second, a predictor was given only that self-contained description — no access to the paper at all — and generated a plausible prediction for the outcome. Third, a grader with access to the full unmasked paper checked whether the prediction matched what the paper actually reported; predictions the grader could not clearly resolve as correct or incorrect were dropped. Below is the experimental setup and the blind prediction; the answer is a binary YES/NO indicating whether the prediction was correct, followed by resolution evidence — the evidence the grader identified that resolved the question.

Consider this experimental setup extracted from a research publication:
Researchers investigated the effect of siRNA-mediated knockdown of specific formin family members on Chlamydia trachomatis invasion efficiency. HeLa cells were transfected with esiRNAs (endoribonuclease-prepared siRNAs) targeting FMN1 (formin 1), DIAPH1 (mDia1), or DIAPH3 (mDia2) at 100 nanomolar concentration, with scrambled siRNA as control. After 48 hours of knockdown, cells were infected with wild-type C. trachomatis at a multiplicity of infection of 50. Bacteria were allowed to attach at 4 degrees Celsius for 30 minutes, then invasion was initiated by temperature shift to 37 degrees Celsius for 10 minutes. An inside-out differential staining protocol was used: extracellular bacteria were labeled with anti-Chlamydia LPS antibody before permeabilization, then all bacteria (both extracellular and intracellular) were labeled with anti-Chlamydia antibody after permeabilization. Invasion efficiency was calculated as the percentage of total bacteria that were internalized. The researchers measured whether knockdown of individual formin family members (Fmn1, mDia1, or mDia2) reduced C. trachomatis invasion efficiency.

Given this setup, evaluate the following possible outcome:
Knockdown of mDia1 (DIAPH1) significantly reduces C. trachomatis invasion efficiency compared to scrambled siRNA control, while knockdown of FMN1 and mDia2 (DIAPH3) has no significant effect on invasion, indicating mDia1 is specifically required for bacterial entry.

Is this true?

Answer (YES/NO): NO